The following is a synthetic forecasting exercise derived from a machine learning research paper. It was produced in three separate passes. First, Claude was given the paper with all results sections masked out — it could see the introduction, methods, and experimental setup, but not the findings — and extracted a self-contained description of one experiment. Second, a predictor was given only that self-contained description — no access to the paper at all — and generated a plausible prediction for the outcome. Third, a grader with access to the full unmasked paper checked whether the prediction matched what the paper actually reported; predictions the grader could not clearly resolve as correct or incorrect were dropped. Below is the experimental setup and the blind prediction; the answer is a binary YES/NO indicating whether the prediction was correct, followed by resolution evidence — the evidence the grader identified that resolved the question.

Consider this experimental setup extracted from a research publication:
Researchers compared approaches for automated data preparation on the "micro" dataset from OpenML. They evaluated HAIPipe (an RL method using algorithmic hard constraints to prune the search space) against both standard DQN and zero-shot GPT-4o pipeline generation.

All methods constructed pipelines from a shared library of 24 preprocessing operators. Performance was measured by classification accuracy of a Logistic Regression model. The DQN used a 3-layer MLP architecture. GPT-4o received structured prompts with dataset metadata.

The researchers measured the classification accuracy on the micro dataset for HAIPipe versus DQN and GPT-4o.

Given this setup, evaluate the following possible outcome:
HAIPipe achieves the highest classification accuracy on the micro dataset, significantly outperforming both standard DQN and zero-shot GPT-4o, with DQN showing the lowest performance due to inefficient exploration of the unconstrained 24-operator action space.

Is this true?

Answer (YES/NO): NO